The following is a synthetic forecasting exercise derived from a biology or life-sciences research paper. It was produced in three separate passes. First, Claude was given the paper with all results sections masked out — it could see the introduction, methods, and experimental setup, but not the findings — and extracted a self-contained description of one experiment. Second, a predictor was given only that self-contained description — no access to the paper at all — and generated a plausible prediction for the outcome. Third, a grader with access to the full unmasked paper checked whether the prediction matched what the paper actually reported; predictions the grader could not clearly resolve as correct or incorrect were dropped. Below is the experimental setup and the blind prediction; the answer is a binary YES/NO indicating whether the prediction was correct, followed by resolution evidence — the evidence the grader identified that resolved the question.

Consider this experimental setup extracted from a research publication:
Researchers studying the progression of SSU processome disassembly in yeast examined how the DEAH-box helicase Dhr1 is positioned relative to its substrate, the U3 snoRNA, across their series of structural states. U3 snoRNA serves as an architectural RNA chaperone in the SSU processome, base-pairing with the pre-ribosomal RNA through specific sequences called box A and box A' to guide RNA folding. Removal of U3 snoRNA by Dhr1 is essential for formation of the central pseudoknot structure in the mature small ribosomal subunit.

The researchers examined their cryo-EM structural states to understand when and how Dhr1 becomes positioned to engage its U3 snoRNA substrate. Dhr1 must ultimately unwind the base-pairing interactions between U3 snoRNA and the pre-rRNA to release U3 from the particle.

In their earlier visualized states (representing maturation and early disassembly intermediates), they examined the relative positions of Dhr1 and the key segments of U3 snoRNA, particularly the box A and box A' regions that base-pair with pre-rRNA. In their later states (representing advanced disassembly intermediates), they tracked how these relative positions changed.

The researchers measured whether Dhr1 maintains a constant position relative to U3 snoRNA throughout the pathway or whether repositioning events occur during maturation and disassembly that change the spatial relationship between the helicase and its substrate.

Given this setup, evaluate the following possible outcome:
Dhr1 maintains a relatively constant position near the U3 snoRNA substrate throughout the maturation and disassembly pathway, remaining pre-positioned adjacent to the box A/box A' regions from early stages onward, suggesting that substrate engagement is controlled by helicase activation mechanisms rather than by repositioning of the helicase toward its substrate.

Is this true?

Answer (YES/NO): NO